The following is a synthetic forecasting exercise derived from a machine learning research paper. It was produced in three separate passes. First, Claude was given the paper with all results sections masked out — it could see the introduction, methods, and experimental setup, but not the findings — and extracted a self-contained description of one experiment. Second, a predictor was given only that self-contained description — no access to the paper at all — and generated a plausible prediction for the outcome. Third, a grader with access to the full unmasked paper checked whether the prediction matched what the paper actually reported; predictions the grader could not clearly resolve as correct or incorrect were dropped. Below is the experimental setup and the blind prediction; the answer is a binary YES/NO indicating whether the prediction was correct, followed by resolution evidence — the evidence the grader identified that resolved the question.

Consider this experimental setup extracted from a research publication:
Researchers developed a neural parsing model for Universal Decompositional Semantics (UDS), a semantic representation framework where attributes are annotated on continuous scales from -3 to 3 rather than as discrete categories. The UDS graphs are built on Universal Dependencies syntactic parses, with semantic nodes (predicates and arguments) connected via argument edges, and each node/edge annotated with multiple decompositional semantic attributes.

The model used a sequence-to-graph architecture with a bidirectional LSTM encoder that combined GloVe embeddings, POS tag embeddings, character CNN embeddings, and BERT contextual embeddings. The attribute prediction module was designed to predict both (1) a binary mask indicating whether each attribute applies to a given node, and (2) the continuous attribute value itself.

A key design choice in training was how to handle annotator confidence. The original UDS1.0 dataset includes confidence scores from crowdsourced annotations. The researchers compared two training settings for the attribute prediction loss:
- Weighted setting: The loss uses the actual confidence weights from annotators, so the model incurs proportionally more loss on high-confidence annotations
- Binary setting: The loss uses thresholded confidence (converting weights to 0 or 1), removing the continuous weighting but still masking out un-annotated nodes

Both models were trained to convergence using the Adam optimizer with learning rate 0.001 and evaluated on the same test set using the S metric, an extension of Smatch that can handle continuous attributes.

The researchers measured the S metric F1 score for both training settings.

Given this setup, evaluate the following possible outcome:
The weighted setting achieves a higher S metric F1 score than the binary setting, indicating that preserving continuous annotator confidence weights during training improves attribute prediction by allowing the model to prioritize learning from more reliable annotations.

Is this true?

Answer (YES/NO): NO